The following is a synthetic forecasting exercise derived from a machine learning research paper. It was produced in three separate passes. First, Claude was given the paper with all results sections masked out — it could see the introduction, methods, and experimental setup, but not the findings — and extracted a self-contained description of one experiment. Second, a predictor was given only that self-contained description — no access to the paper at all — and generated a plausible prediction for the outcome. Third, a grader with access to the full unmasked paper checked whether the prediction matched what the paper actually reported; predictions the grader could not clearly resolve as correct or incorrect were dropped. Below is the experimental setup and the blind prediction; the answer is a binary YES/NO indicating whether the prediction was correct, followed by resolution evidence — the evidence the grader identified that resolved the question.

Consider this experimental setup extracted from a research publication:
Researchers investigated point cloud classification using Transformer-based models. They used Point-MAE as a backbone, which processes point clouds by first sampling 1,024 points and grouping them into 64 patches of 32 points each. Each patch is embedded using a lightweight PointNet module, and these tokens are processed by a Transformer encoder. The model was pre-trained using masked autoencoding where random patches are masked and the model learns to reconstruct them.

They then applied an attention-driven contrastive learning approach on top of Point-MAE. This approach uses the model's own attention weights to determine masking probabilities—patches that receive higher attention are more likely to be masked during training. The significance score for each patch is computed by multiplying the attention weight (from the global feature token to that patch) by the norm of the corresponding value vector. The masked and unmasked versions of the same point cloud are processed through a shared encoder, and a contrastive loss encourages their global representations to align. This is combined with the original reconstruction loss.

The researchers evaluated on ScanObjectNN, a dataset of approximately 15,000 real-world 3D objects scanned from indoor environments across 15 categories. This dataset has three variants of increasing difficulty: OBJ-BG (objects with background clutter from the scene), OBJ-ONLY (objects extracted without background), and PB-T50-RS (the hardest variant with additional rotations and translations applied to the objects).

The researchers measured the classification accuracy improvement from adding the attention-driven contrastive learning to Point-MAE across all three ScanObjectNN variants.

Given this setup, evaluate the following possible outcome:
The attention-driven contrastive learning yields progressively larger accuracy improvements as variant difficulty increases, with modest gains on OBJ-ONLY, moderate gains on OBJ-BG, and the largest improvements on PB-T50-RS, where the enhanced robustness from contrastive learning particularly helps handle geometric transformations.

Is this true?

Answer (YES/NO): NO